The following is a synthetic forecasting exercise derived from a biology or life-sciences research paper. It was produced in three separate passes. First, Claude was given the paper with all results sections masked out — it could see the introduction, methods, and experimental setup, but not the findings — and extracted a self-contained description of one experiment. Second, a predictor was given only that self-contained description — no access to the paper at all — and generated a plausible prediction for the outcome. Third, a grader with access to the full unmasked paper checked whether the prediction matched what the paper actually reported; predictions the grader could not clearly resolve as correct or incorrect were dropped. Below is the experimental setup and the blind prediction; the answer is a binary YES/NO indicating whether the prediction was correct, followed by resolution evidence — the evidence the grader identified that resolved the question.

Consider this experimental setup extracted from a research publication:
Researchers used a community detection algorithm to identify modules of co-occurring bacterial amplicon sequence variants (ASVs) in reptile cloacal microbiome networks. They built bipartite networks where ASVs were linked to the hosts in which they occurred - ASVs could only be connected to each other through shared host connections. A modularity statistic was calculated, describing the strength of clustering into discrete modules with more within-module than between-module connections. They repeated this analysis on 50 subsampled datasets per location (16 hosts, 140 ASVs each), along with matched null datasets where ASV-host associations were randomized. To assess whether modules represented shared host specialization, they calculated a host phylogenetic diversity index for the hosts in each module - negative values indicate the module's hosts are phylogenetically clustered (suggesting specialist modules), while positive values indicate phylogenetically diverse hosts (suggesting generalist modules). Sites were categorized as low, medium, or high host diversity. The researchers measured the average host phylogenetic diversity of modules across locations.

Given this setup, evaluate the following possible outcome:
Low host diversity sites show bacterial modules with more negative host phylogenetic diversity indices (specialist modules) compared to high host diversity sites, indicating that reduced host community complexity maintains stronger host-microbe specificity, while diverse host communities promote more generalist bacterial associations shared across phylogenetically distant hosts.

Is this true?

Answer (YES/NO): YES